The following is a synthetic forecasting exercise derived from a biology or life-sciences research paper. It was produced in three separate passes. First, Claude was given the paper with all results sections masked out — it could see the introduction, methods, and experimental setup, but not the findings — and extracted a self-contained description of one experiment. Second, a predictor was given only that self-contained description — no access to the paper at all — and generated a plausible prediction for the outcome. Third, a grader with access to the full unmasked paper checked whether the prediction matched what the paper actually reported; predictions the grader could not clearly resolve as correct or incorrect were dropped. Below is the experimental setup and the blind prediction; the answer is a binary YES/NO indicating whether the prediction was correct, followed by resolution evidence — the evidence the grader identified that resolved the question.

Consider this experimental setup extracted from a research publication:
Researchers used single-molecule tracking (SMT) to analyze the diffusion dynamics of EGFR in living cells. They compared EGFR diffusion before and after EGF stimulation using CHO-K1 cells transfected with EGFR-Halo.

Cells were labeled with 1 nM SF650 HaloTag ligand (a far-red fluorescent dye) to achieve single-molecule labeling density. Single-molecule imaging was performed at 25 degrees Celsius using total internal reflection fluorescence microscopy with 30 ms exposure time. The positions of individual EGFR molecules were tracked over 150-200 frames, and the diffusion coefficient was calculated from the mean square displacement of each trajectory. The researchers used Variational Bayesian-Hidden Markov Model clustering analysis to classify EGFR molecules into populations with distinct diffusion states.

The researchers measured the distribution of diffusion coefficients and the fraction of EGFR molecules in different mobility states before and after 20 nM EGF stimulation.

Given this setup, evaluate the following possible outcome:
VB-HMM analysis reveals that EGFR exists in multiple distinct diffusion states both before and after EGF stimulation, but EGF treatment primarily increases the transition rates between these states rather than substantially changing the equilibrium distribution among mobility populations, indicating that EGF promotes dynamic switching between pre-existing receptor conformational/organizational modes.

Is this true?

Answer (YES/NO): NO